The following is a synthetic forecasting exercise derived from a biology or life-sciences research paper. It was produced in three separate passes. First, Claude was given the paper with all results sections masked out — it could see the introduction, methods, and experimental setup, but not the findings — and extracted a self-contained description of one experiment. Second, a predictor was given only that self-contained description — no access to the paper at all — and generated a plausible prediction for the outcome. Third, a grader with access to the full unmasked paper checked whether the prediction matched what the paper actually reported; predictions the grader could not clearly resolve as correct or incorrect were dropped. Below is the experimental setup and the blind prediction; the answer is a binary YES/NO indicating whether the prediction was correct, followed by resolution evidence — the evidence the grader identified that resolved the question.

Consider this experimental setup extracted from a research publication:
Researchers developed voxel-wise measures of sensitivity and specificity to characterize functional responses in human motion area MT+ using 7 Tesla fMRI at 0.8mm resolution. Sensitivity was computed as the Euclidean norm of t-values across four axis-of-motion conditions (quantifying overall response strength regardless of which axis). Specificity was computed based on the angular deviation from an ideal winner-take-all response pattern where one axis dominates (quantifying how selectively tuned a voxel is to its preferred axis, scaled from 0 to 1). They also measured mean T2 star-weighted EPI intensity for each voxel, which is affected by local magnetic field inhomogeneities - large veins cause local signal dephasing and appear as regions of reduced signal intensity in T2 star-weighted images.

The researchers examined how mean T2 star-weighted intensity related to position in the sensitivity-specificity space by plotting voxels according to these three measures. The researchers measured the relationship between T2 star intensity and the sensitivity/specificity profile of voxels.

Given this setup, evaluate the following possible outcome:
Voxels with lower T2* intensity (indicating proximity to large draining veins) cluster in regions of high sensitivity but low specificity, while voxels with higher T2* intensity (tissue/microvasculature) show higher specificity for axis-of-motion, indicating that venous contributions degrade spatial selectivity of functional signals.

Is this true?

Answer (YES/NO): YES